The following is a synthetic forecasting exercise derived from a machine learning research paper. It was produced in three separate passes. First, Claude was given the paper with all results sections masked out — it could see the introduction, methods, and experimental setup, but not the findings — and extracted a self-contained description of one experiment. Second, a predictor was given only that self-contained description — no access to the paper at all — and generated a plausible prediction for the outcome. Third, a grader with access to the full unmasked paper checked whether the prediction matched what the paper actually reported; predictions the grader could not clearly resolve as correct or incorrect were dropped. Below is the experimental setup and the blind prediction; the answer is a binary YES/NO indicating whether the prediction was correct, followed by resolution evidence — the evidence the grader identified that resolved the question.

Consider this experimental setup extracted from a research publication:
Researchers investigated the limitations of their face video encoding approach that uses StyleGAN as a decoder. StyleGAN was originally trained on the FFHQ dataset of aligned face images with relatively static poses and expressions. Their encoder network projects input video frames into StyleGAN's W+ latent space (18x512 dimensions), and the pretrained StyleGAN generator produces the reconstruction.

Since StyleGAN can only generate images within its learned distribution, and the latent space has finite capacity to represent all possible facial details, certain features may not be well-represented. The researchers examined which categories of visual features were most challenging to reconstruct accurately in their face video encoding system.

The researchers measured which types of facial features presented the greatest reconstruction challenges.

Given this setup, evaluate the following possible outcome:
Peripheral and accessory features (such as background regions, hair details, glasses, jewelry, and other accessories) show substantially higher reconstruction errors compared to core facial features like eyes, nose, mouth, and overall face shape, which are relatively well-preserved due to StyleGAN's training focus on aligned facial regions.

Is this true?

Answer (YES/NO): NO